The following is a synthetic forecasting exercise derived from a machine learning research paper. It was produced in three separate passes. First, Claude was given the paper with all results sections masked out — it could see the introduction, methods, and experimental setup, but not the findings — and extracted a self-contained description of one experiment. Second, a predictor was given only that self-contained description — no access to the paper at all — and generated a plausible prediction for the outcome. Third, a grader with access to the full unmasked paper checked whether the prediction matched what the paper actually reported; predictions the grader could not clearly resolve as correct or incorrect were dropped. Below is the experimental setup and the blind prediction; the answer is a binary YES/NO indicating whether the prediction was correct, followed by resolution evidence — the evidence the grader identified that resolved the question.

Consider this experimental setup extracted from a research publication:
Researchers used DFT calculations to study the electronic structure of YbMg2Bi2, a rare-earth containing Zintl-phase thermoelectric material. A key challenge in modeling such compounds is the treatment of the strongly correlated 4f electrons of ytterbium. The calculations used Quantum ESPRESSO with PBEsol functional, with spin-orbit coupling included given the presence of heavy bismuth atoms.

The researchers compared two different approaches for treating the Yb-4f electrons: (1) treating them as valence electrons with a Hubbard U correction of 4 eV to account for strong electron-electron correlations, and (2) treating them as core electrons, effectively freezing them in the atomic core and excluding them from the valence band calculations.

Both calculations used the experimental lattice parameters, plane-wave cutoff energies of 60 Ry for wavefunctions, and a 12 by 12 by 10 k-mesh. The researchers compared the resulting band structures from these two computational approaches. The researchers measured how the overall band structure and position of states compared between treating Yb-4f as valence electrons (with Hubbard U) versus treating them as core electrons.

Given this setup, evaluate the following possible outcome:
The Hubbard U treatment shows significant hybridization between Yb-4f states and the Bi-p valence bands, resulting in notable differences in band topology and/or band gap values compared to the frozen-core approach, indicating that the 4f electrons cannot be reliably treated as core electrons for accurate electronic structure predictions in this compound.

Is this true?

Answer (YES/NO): NO